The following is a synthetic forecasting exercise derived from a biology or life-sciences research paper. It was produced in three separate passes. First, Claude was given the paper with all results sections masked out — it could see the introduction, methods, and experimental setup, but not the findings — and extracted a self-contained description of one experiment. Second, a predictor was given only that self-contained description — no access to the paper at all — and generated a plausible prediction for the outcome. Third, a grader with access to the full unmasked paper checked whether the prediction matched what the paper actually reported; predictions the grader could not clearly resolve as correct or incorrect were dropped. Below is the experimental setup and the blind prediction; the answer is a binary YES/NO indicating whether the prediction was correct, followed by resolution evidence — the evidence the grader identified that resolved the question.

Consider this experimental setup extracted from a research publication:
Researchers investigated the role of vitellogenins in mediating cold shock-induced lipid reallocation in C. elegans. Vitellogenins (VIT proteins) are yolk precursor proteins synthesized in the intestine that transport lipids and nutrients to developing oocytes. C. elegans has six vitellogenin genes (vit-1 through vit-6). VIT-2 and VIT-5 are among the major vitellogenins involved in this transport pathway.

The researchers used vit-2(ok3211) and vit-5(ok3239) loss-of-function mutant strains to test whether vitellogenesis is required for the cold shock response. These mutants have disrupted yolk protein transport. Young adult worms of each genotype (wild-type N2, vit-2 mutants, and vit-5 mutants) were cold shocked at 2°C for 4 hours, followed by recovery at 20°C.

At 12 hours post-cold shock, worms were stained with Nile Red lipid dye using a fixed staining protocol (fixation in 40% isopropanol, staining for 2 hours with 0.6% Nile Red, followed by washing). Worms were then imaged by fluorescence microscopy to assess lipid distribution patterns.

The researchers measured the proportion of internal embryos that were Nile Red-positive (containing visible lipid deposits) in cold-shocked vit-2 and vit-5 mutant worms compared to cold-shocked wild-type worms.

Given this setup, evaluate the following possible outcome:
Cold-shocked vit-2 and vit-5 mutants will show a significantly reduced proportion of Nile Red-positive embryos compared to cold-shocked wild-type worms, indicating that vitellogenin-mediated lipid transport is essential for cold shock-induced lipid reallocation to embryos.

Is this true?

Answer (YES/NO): YES